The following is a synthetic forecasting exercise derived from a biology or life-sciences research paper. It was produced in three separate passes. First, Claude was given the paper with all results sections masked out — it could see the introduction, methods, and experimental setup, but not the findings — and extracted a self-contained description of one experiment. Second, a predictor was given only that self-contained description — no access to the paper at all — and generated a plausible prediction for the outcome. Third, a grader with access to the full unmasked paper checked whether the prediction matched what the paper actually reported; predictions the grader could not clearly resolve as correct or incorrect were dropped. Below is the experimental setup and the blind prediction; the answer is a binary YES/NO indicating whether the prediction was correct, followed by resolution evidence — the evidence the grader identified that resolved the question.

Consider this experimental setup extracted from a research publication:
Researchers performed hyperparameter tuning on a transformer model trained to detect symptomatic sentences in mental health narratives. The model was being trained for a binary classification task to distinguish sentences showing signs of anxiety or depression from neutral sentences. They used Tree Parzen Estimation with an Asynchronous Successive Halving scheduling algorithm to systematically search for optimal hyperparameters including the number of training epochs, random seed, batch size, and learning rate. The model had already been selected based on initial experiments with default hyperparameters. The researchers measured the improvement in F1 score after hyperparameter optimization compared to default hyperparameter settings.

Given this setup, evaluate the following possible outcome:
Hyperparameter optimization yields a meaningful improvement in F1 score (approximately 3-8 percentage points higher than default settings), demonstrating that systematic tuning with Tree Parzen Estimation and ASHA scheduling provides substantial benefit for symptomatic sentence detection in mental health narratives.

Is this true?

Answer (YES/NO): NO